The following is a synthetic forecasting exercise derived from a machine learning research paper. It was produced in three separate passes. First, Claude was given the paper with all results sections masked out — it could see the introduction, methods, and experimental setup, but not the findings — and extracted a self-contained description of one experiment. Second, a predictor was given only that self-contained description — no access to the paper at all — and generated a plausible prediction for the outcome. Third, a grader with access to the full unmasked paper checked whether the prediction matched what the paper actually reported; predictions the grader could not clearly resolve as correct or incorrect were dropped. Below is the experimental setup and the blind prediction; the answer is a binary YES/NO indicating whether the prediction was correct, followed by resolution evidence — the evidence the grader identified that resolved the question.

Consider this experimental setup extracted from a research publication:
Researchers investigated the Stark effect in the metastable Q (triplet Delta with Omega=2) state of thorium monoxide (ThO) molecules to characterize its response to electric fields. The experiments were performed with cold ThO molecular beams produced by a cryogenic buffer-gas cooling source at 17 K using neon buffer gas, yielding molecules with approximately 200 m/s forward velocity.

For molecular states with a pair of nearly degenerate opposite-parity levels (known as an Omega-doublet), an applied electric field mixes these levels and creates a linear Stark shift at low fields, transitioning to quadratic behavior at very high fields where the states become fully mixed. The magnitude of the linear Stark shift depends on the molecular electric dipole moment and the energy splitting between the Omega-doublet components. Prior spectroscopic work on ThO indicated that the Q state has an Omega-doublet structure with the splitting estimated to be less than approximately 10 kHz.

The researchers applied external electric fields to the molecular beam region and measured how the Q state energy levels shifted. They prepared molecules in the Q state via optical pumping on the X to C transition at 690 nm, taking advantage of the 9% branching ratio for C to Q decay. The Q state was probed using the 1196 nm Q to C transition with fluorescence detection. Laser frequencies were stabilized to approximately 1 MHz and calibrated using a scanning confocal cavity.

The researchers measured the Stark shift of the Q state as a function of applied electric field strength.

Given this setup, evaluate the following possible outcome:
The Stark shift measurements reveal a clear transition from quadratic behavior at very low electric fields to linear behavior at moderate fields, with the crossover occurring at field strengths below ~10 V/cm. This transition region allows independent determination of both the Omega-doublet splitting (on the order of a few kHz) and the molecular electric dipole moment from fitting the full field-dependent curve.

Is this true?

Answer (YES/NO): NO